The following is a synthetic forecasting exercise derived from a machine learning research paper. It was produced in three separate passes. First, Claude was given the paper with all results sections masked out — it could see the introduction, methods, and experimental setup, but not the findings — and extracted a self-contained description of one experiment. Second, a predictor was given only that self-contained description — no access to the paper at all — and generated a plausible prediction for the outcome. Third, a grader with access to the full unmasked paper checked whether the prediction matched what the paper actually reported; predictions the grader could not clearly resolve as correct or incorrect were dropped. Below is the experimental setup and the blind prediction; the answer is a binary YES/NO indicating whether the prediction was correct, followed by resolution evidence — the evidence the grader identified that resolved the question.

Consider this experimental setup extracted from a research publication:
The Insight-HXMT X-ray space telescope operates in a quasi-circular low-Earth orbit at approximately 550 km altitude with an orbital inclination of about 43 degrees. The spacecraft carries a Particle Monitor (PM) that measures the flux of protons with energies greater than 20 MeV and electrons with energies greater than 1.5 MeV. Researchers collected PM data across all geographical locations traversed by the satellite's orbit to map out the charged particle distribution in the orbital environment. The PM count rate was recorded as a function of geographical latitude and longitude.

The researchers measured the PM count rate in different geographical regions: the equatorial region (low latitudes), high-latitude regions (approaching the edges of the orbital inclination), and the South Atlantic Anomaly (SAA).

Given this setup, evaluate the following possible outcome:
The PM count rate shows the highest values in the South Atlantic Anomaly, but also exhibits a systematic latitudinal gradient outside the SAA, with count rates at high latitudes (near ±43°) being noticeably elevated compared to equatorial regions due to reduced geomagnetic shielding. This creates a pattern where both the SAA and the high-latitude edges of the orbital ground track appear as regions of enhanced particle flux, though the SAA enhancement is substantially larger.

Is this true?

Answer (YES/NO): YES